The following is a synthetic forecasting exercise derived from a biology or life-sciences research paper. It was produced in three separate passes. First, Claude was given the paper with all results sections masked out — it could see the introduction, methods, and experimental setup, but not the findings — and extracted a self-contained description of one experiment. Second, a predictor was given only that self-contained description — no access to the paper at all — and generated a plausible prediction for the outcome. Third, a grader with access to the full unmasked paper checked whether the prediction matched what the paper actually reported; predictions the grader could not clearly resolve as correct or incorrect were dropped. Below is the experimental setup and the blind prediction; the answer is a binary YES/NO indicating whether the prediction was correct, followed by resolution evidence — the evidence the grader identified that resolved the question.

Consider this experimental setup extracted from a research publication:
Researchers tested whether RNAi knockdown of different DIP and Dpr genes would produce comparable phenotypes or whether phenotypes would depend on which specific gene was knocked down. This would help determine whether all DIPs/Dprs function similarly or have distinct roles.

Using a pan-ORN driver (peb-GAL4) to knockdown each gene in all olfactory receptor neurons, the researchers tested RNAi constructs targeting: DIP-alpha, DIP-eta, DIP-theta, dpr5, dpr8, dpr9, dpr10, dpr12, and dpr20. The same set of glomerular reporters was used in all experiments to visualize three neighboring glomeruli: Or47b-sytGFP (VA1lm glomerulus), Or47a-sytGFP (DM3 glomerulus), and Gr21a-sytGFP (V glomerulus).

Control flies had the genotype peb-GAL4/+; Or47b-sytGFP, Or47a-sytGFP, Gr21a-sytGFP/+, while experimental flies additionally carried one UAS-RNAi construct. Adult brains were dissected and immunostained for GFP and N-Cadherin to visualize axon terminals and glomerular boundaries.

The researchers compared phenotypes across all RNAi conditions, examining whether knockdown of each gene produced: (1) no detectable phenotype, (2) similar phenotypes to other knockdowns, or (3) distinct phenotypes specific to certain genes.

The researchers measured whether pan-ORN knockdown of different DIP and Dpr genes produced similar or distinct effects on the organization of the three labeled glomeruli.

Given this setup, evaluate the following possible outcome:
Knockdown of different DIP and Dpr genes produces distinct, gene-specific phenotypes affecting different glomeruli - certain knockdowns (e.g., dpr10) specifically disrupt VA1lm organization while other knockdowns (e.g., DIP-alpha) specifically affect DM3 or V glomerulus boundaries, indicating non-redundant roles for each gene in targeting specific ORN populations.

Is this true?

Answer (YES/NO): NO